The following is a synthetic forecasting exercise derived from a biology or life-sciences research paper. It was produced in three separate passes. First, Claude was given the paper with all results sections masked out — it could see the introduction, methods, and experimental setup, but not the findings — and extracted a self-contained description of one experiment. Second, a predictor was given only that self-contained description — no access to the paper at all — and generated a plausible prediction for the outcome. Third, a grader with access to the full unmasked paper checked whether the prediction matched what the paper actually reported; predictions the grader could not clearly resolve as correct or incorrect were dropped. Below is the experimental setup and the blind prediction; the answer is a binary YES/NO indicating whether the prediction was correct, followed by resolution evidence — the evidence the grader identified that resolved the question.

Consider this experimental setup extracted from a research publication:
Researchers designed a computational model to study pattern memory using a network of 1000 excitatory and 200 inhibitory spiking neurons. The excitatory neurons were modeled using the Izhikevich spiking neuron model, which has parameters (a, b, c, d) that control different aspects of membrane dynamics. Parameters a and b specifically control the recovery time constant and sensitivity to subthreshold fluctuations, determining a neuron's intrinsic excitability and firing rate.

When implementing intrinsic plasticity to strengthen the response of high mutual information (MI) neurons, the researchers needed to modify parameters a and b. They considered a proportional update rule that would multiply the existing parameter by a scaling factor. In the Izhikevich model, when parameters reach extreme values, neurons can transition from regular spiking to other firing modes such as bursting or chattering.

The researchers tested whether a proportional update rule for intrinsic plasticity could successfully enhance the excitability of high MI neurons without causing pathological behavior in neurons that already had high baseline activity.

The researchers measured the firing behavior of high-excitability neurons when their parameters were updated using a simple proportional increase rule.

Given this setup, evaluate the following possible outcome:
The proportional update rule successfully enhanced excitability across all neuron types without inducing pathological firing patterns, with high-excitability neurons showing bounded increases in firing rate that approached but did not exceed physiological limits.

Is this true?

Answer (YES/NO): NO